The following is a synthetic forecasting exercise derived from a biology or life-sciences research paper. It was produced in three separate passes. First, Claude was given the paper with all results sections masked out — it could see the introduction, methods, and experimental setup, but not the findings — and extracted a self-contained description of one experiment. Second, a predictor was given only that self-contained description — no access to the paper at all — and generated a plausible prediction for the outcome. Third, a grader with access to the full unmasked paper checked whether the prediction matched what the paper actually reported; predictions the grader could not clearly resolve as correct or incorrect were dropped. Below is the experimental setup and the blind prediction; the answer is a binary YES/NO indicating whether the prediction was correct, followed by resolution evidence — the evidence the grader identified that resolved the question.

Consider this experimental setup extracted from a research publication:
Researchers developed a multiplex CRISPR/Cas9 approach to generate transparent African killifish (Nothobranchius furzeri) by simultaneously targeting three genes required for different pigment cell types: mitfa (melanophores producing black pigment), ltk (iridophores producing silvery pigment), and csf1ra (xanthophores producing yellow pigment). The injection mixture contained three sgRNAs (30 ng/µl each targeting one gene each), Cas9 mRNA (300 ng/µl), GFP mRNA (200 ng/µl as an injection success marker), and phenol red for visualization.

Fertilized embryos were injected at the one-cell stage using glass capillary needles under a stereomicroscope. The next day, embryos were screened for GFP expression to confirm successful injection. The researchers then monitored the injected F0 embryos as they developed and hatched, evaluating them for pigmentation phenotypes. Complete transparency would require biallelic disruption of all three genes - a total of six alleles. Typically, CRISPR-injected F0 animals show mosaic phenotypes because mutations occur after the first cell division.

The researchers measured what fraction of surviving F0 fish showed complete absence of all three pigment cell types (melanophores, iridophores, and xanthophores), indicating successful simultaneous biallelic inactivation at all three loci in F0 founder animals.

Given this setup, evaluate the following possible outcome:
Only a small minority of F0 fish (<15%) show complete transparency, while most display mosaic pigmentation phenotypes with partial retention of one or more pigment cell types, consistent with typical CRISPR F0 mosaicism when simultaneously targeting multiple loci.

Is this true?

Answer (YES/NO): YES